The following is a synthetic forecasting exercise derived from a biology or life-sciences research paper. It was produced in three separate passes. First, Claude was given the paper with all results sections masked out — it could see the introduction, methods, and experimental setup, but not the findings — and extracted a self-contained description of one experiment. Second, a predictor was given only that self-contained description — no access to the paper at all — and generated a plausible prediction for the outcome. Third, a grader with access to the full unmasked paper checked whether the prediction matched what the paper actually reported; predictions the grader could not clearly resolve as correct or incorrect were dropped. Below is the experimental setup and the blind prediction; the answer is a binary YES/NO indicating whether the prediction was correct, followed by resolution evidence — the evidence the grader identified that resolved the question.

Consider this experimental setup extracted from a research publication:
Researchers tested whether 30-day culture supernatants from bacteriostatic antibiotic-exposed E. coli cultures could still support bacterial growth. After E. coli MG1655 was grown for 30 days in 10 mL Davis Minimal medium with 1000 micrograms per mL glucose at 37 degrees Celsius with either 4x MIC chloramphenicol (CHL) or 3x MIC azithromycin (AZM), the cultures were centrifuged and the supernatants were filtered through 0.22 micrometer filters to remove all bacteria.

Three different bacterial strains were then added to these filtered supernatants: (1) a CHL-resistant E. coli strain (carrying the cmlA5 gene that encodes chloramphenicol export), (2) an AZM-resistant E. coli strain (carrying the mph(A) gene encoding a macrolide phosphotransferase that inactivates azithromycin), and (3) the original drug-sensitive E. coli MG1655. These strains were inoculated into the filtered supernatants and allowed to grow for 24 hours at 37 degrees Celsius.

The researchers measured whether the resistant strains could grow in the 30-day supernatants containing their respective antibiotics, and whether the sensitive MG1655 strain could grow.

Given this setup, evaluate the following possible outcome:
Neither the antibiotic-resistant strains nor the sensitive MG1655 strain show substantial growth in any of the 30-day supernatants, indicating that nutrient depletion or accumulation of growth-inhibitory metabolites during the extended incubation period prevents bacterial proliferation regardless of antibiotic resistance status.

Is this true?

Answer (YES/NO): NO